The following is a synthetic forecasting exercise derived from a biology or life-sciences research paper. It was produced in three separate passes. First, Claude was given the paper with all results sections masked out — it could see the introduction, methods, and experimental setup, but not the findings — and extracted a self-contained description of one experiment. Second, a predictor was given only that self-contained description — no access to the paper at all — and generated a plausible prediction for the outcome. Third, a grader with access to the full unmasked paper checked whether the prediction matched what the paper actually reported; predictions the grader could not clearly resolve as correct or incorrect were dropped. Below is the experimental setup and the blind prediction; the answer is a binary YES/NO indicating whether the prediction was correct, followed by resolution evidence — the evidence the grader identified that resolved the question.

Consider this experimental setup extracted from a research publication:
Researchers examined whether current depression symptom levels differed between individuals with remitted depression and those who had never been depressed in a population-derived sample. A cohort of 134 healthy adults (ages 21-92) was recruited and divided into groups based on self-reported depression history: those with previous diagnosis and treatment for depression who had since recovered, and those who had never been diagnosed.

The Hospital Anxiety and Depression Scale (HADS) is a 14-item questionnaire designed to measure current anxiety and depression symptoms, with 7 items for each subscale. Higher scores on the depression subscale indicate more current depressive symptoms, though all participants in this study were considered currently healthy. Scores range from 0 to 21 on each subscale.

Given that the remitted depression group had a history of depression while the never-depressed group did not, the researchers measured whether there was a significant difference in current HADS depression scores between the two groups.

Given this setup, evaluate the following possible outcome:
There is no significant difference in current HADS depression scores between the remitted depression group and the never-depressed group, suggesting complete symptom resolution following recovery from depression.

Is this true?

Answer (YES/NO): NO